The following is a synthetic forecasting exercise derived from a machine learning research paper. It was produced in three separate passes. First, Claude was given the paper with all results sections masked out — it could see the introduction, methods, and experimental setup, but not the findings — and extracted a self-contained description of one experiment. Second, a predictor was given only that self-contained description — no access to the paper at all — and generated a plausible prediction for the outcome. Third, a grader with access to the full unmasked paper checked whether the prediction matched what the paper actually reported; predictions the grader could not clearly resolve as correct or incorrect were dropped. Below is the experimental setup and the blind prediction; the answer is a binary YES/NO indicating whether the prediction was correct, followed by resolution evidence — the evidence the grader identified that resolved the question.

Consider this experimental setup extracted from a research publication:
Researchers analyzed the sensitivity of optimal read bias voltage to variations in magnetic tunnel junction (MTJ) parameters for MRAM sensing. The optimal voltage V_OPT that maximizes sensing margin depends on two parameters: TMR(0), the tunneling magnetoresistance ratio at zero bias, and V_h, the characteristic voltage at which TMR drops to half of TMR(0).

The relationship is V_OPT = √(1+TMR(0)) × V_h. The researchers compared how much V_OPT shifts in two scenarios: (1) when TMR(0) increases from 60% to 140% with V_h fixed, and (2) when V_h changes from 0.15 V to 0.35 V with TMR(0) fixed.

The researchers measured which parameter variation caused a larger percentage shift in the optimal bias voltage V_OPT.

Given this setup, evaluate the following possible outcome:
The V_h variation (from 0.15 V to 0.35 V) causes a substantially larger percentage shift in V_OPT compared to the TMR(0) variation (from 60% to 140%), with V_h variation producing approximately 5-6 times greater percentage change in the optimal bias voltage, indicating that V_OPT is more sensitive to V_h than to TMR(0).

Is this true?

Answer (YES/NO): NO